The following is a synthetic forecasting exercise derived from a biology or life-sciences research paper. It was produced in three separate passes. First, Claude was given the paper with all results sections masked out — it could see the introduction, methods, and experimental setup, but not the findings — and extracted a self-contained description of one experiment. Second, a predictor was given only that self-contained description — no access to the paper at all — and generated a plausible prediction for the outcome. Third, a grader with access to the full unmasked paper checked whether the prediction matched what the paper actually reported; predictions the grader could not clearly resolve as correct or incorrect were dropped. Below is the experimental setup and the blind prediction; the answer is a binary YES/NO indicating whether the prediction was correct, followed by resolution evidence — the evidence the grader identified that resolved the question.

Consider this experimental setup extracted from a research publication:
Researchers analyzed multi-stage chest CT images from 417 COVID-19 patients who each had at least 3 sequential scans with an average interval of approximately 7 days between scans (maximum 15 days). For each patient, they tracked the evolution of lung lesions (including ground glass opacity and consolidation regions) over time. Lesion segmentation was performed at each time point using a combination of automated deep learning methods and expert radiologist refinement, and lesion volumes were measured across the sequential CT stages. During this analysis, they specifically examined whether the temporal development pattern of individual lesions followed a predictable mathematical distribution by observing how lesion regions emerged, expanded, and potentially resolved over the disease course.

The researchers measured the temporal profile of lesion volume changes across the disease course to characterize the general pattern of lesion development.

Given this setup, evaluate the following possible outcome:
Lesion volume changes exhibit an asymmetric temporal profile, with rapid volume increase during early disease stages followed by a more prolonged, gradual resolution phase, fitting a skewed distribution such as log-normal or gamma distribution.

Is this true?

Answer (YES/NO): NO